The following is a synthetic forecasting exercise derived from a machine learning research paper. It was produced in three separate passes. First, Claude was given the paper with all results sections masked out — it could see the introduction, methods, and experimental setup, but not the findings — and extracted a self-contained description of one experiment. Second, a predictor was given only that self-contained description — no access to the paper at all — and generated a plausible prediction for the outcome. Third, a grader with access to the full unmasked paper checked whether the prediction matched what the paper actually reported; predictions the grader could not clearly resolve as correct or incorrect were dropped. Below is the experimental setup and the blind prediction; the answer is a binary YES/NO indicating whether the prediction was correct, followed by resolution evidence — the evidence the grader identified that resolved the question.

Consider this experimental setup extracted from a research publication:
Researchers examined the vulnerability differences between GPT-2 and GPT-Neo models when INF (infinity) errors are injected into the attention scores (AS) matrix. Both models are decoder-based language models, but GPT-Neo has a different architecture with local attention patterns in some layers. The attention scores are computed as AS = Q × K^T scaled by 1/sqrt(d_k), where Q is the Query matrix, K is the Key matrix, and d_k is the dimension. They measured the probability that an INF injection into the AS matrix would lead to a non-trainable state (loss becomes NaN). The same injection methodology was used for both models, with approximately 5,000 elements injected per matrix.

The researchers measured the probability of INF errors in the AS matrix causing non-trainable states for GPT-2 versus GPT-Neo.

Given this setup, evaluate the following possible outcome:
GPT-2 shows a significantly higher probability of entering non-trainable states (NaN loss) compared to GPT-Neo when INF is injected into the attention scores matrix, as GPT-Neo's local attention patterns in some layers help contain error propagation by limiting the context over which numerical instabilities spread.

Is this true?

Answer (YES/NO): NO